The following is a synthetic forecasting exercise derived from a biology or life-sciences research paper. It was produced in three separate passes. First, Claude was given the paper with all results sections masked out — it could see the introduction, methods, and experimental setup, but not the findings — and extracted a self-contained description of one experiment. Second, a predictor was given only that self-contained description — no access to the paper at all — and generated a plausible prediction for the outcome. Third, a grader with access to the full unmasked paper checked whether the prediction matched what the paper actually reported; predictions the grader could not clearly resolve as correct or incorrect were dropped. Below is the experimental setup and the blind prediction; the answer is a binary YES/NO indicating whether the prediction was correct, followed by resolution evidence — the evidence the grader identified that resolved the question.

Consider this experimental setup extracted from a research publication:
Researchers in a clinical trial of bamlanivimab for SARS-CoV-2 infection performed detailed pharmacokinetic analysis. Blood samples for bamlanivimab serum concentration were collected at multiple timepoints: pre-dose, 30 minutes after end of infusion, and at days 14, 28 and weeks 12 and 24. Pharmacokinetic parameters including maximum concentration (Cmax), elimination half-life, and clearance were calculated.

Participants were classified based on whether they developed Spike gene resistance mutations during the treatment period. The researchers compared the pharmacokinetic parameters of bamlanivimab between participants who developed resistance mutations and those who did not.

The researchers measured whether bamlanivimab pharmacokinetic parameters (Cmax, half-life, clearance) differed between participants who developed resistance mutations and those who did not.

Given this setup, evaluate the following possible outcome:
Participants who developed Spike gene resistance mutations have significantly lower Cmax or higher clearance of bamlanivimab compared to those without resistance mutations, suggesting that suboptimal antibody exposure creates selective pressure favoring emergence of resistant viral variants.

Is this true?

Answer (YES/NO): NO